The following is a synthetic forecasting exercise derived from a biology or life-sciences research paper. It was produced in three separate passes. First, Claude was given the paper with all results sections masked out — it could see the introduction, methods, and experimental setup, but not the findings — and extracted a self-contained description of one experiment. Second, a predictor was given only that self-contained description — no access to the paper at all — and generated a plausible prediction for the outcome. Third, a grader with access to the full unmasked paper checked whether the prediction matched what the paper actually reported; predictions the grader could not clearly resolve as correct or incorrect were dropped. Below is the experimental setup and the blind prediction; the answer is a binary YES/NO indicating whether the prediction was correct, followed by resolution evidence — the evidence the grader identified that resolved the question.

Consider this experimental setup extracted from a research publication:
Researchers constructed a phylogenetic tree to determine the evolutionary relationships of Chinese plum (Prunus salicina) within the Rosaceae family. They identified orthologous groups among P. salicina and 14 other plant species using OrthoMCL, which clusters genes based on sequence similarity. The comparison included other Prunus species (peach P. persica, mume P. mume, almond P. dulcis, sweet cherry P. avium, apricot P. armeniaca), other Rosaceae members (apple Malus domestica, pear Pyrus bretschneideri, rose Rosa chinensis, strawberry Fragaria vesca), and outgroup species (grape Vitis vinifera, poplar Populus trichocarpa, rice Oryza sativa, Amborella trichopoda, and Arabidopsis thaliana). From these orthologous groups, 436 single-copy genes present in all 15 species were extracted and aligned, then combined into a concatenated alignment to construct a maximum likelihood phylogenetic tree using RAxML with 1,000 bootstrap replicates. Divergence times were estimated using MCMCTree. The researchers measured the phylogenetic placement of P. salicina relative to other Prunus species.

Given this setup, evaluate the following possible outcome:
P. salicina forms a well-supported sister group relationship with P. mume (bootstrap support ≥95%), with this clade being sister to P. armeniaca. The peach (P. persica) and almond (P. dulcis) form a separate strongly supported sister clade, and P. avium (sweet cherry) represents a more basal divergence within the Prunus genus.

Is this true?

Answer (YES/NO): NO